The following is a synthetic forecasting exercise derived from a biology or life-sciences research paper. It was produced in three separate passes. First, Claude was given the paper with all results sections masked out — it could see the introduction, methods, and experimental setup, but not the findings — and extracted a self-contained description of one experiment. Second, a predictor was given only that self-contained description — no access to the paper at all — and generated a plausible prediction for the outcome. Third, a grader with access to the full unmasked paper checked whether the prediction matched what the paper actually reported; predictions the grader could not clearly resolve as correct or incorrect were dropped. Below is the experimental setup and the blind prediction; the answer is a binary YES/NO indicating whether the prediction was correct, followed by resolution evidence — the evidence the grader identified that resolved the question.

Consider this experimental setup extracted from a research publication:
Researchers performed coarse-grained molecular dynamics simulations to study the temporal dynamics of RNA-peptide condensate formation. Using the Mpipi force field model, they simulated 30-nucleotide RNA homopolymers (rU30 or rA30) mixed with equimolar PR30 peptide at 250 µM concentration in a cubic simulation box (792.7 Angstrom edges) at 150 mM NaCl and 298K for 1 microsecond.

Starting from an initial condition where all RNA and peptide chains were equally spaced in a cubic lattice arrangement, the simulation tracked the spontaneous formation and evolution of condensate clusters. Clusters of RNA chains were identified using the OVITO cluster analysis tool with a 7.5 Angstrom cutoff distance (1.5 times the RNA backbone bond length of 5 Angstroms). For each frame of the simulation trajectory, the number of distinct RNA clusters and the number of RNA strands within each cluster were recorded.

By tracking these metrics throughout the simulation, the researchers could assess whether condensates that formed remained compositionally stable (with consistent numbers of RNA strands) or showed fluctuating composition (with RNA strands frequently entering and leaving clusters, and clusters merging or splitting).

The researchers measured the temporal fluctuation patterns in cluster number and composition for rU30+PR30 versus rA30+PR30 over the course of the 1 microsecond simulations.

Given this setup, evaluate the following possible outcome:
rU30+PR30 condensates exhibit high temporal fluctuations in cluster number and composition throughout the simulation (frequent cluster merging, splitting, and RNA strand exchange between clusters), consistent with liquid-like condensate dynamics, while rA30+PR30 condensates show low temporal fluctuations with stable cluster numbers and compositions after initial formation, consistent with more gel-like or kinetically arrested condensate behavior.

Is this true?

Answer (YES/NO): YES